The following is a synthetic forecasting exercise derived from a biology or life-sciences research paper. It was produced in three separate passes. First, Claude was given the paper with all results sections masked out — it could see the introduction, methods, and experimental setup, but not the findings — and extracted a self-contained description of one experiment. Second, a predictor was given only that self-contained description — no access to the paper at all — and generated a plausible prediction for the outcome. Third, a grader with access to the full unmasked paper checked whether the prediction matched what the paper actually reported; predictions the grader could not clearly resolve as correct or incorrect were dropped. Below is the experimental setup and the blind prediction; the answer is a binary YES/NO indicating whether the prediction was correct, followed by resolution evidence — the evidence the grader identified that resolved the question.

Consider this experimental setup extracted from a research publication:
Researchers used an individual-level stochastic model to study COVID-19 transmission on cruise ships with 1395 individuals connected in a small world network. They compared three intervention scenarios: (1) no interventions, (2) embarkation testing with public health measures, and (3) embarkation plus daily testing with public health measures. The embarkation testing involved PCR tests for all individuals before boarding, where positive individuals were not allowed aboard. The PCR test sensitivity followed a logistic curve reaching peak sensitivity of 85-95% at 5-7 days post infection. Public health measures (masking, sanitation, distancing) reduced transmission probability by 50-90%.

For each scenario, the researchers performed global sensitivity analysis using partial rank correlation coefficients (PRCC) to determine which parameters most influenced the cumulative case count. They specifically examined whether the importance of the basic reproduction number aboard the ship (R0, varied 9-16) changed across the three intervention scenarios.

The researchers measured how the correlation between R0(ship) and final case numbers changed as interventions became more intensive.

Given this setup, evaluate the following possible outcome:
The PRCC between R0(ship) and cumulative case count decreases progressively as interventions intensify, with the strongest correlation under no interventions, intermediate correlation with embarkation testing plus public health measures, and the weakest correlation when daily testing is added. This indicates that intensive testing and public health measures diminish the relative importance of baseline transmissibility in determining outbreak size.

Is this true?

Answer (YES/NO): YES